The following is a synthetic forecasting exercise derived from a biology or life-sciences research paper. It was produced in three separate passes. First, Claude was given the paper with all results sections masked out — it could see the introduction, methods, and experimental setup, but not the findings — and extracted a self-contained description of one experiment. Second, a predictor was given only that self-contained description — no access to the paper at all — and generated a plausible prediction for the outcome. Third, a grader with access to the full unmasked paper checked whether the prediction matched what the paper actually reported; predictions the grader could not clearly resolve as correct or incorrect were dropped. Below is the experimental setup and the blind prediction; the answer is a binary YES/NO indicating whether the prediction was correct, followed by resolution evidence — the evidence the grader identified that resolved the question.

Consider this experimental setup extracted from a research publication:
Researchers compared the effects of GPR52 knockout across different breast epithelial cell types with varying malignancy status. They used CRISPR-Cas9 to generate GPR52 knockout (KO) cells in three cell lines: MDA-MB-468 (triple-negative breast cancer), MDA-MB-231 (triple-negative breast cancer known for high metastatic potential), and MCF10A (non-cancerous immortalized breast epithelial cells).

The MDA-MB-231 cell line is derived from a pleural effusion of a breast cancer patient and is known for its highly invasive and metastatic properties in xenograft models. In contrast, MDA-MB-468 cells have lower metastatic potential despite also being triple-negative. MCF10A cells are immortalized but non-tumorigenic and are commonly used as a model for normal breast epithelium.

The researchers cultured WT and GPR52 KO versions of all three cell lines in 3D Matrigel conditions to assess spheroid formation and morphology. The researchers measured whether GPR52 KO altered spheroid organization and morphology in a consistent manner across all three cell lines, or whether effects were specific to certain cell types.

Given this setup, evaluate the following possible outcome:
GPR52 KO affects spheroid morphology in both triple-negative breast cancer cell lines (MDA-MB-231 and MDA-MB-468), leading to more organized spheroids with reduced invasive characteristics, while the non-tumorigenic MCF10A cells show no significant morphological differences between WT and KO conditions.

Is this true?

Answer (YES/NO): NO